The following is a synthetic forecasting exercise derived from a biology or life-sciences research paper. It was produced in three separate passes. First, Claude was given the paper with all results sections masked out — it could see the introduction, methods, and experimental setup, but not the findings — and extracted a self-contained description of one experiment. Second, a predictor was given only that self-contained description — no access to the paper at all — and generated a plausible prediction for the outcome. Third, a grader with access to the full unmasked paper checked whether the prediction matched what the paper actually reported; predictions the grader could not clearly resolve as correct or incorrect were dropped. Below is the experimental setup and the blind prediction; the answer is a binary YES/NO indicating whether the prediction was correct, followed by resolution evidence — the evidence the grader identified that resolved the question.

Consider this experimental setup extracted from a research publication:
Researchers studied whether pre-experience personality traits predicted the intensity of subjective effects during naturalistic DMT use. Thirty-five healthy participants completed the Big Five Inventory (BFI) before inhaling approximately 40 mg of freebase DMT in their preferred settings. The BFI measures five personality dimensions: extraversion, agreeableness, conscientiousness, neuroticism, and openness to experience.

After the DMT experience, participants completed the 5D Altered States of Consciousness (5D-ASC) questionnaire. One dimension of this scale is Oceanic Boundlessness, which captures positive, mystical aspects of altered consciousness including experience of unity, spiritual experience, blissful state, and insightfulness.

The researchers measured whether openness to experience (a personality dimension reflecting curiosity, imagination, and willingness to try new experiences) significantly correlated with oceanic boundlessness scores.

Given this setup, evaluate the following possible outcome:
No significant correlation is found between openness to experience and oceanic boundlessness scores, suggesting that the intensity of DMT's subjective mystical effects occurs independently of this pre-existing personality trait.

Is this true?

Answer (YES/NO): YES